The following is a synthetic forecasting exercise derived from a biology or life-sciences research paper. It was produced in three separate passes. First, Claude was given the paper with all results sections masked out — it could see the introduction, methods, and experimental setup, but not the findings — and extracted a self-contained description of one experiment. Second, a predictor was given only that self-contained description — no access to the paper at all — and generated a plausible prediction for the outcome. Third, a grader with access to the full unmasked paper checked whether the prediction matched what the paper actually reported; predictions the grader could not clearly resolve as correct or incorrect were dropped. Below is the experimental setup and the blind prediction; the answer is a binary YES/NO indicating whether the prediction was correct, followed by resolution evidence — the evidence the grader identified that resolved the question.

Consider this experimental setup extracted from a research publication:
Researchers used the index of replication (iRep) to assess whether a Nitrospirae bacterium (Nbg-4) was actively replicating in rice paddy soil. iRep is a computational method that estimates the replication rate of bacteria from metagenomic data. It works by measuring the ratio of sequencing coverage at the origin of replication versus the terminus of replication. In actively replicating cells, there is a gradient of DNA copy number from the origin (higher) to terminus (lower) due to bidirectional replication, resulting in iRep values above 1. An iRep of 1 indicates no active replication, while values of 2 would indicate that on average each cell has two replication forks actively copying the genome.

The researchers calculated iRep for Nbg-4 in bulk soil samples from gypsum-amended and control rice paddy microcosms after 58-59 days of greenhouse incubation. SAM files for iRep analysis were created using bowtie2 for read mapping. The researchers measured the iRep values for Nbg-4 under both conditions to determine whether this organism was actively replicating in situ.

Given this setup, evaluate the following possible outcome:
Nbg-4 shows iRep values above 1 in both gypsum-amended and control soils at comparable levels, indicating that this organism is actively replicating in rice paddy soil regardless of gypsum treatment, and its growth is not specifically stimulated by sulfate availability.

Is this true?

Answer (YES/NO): YES